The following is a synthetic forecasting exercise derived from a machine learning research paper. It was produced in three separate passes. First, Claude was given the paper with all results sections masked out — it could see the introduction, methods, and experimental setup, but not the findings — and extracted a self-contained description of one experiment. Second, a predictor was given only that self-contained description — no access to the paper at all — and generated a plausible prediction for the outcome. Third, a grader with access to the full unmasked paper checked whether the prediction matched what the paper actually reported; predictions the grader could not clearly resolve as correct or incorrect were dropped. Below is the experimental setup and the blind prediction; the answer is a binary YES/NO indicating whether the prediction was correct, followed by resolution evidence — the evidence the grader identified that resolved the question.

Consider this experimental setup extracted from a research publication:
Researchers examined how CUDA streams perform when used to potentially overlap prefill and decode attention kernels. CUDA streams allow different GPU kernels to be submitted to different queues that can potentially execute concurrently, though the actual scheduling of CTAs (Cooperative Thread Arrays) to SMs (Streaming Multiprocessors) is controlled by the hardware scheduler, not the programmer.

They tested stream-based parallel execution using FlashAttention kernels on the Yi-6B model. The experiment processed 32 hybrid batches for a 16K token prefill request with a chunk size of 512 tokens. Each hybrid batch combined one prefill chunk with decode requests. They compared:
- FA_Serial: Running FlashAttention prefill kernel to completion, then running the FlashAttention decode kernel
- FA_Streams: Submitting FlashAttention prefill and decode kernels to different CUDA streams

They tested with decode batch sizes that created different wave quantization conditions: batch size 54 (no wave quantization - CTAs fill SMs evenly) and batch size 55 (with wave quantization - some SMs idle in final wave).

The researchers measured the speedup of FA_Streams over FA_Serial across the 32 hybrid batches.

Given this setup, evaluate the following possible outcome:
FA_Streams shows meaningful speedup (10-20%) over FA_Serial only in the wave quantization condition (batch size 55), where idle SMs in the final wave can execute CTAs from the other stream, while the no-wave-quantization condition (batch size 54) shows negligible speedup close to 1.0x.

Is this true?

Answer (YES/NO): NO